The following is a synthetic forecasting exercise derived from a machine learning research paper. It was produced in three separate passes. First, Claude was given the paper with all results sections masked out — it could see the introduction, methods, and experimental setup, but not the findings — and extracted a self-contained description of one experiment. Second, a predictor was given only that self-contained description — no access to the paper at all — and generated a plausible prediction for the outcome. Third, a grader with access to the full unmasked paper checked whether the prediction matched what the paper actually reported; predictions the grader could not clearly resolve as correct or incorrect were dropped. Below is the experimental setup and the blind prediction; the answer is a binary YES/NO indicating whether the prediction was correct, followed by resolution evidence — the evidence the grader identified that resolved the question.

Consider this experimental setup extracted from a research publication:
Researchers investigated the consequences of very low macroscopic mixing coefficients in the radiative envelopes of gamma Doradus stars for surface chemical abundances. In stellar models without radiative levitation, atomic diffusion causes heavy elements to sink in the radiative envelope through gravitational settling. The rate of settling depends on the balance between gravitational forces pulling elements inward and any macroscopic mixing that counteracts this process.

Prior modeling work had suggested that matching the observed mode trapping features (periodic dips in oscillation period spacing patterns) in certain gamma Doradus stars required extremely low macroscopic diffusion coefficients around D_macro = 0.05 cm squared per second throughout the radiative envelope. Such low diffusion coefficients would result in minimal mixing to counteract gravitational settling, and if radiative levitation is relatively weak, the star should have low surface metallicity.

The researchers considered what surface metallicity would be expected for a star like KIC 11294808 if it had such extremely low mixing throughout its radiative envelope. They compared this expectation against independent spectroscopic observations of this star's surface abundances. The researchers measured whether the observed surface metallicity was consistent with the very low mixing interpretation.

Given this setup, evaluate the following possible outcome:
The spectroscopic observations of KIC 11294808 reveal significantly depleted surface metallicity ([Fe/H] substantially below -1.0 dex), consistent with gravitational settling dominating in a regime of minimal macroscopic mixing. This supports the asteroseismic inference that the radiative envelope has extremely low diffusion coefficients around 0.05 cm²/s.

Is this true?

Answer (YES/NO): NO